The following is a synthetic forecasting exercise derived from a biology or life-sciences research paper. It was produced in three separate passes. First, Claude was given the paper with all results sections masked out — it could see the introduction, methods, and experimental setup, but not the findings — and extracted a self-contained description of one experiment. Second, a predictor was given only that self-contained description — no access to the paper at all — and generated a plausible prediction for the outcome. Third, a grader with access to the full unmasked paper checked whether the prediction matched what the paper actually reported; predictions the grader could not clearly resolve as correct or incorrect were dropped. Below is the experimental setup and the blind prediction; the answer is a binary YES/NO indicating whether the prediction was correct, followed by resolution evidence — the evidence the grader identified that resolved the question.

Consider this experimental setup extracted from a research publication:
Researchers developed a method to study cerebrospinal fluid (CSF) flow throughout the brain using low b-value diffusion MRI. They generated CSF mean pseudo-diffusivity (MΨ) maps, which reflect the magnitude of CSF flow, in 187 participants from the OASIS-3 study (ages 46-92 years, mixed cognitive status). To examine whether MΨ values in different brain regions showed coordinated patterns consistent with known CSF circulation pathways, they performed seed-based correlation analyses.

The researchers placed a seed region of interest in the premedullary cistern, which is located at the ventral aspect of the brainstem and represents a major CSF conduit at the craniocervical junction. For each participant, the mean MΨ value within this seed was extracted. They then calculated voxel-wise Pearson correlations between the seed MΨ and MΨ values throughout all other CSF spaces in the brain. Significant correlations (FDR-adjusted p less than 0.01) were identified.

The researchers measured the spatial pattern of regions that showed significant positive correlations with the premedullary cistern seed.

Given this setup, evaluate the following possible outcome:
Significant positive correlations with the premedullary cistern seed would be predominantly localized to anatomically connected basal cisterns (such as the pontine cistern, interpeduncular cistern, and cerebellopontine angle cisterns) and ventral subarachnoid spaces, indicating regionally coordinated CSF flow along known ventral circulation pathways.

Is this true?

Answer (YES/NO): NO